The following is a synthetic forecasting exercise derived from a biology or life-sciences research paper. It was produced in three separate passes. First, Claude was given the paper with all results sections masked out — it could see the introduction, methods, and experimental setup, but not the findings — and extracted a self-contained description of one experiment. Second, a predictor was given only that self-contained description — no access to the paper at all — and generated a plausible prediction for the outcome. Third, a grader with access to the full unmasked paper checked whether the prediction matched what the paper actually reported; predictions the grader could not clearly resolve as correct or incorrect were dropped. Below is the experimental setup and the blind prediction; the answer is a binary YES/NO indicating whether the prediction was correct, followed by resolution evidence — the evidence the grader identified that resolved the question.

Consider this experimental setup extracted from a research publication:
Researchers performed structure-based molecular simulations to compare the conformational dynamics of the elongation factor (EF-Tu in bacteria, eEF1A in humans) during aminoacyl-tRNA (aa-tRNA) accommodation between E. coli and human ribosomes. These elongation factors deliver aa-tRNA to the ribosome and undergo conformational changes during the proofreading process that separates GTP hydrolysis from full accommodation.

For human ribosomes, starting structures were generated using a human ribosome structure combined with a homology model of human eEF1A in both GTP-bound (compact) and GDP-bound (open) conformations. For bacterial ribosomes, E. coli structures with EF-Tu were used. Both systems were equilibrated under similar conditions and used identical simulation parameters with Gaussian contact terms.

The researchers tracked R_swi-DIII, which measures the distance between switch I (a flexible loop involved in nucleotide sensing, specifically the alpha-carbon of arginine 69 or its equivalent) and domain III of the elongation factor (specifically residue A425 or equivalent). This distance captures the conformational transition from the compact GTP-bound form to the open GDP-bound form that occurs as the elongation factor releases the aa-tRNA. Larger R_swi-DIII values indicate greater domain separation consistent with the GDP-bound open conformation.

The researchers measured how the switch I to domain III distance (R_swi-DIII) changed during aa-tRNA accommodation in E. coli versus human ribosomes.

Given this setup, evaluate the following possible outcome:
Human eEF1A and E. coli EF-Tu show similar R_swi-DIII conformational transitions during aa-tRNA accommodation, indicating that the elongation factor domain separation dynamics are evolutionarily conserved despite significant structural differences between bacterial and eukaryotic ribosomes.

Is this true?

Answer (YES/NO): NO